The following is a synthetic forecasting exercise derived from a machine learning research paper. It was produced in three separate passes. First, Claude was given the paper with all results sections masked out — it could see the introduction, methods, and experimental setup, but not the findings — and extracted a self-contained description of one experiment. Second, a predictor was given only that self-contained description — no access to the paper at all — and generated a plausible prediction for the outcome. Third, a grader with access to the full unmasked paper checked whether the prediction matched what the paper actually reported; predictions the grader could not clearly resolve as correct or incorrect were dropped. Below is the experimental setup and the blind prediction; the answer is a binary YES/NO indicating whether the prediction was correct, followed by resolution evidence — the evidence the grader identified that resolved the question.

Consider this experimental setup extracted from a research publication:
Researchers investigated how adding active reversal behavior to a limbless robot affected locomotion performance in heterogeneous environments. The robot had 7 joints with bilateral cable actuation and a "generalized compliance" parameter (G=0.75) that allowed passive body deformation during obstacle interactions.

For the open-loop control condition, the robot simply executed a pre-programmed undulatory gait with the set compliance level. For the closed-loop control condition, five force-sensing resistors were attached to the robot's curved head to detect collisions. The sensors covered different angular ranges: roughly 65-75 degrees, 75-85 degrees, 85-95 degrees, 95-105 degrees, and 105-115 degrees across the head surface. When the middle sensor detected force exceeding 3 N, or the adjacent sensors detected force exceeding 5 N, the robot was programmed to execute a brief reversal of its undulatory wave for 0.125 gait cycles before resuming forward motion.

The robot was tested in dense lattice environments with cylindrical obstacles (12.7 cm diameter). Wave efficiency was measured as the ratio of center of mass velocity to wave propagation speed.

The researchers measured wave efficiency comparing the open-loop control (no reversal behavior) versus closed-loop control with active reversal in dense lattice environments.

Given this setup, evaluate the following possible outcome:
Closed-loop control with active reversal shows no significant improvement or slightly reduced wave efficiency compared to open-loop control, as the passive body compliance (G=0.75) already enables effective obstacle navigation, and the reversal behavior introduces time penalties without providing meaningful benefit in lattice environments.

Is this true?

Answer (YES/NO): YES